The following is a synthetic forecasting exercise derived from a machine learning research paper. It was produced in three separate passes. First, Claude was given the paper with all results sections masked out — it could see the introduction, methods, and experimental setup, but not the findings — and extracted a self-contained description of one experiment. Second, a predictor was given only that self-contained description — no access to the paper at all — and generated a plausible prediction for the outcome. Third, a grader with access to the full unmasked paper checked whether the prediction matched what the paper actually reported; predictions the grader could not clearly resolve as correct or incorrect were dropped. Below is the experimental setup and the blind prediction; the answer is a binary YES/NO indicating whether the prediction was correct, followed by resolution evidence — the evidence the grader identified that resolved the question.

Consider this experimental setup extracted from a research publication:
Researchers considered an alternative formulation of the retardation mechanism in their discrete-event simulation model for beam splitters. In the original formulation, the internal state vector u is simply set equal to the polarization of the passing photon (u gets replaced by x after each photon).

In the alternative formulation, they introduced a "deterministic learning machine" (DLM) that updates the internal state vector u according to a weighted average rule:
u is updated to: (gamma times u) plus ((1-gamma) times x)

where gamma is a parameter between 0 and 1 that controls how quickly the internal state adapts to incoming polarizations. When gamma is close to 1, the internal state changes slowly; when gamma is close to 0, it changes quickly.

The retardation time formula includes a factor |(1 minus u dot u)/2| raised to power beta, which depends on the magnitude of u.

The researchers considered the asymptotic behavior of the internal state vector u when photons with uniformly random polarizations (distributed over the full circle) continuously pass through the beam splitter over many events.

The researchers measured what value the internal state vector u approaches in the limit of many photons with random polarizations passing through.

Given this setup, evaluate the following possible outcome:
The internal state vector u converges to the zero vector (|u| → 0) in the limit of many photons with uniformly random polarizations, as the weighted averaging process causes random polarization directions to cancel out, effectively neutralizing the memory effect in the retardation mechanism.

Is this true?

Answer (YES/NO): YES